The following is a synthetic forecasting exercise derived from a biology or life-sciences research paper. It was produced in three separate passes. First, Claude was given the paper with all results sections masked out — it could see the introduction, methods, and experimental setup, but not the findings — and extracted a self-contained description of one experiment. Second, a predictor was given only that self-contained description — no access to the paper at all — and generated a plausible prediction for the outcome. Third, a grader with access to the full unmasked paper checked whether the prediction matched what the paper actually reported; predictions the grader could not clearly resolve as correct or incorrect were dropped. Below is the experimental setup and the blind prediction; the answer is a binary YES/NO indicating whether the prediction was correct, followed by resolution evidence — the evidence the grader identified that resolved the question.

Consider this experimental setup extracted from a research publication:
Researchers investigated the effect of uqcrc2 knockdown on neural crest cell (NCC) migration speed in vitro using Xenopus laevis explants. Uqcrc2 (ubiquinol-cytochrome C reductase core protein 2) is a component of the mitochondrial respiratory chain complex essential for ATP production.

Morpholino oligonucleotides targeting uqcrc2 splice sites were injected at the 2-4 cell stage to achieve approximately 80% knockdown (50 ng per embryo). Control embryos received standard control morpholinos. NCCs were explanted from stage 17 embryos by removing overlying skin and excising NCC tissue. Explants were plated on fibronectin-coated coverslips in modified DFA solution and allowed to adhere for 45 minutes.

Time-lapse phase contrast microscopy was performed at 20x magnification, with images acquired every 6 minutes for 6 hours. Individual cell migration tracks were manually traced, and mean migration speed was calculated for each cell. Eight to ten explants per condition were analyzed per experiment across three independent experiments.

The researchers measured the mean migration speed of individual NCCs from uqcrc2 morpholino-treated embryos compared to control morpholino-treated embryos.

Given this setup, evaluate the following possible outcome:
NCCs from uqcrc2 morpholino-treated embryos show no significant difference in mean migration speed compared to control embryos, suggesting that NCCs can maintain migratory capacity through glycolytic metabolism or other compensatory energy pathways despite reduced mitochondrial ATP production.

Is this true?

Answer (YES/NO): NO